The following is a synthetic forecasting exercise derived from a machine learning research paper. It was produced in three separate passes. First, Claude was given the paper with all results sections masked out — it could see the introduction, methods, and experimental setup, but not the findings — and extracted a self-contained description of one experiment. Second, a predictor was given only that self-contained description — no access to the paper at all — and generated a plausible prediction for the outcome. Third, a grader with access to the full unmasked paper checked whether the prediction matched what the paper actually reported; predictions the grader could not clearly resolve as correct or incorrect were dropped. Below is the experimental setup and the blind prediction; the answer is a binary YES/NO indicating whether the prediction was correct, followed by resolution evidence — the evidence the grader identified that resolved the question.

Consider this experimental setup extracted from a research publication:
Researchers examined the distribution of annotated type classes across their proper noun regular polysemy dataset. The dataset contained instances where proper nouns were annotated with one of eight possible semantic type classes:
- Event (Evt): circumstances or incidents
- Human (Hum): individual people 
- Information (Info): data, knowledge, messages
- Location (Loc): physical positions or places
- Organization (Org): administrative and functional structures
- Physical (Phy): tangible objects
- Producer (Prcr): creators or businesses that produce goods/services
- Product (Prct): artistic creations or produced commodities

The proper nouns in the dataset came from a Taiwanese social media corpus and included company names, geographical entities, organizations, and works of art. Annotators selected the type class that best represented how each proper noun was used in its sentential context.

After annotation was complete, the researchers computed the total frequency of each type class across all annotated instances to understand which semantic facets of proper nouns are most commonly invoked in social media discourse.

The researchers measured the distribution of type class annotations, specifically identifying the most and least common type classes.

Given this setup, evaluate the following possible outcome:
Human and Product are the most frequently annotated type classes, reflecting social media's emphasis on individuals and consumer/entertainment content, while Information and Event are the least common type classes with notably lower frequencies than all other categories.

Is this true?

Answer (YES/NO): NO